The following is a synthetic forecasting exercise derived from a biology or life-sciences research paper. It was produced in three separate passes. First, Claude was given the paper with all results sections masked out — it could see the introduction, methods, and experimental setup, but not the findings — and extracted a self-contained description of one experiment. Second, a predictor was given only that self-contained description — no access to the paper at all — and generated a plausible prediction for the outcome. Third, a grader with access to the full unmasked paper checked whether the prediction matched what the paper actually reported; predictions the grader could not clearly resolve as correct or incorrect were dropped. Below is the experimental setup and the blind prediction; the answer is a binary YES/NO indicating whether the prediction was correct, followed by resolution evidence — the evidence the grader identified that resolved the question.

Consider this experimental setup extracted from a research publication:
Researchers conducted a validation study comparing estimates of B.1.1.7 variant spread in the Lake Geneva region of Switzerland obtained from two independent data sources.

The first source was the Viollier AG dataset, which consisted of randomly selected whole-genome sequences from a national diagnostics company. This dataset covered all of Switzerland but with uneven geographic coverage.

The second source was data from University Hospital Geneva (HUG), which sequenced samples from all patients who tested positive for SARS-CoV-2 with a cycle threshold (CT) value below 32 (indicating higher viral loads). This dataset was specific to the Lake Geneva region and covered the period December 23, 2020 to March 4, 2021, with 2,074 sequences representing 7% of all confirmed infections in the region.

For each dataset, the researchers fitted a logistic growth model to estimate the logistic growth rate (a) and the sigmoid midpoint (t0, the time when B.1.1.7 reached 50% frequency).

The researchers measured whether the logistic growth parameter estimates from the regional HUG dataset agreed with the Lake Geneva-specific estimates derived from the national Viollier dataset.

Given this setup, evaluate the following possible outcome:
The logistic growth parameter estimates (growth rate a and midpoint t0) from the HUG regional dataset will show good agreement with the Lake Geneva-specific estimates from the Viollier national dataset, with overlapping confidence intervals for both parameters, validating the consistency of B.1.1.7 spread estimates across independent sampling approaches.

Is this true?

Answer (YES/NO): YES